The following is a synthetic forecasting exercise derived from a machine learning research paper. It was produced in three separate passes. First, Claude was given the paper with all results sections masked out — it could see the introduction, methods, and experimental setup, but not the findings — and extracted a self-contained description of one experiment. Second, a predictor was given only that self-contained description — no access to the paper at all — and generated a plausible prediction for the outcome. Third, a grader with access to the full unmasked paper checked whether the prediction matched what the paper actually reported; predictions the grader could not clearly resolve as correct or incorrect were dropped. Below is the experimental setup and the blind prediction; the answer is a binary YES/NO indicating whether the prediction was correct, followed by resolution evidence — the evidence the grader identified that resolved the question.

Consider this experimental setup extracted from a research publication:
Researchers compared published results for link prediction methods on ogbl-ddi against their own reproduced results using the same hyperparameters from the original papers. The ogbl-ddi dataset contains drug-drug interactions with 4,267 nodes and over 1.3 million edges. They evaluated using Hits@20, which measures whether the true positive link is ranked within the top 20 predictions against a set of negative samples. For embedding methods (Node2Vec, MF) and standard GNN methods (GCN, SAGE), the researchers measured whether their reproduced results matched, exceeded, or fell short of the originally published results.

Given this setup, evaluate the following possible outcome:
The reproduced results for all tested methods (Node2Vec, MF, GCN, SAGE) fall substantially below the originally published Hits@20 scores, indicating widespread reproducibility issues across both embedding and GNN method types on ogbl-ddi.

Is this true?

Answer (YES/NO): NO